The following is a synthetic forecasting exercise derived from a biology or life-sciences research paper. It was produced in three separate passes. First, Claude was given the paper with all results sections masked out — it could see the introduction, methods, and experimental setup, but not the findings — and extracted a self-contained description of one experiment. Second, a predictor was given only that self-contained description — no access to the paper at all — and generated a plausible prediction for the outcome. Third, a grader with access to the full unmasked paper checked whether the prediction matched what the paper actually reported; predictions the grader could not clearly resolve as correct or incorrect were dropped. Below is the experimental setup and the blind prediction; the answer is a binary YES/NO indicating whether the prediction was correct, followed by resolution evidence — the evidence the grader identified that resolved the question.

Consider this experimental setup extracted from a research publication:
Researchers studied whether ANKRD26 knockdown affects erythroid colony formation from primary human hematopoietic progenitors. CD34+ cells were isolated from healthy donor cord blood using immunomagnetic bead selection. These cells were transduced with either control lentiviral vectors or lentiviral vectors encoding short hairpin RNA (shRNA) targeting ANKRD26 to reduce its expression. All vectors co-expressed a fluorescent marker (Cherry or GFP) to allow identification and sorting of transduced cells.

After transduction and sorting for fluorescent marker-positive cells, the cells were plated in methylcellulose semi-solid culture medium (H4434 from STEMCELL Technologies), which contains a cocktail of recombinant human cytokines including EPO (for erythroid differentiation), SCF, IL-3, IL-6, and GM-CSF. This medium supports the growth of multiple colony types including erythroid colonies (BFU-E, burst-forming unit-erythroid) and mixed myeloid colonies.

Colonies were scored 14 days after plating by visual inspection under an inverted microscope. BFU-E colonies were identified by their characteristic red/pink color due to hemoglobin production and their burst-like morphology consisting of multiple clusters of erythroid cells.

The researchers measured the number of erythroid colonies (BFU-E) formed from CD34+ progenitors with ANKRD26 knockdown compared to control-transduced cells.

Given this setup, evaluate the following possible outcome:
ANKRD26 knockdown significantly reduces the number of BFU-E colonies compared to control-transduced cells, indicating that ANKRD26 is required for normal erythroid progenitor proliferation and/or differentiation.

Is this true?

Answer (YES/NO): YES